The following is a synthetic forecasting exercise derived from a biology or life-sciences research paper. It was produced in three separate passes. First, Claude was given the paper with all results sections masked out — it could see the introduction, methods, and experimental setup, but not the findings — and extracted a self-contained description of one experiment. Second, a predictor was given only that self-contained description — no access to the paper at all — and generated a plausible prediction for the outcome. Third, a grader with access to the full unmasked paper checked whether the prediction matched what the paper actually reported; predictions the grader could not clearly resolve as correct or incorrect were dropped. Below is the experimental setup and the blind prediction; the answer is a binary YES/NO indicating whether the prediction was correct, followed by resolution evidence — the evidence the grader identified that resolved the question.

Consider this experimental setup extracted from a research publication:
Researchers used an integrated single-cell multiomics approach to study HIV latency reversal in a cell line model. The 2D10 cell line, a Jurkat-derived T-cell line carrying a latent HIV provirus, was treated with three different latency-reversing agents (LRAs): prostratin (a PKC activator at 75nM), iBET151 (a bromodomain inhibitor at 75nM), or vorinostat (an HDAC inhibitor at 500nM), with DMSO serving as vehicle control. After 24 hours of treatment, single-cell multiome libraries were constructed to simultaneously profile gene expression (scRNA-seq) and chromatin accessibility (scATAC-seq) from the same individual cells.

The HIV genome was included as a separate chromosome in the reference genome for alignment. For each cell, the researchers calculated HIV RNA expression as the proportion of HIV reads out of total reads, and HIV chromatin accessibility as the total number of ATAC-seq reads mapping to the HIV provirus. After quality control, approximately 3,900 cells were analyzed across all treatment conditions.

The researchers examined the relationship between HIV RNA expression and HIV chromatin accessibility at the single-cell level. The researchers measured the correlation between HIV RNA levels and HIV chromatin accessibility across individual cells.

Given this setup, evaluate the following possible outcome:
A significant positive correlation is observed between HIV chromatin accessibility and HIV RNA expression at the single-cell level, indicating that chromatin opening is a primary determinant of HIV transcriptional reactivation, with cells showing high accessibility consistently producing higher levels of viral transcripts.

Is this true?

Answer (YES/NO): NO